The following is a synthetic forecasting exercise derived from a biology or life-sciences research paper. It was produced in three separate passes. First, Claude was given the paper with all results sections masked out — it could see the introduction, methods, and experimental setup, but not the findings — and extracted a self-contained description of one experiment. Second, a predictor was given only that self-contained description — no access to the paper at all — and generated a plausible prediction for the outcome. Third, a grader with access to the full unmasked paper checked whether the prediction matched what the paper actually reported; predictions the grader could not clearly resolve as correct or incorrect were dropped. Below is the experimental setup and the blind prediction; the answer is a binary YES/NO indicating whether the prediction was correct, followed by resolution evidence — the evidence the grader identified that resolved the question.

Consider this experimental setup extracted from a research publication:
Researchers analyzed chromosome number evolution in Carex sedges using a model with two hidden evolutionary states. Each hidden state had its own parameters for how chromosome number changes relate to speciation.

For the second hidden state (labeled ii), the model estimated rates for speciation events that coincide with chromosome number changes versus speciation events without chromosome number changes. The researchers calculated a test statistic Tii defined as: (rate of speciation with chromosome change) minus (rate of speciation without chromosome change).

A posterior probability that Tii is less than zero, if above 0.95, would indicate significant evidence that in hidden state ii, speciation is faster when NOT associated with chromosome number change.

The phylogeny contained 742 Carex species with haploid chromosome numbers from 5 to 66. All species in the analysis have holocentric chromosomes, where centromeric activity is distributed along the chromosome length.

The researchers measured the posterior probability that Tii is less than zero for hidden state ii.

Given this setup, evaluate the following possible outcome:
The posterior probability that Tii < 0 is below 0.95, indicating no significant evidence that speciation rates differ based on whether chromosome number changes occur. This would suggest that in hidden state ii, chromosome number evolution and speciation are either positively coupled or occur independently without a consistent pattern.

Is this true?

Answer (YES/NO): NO